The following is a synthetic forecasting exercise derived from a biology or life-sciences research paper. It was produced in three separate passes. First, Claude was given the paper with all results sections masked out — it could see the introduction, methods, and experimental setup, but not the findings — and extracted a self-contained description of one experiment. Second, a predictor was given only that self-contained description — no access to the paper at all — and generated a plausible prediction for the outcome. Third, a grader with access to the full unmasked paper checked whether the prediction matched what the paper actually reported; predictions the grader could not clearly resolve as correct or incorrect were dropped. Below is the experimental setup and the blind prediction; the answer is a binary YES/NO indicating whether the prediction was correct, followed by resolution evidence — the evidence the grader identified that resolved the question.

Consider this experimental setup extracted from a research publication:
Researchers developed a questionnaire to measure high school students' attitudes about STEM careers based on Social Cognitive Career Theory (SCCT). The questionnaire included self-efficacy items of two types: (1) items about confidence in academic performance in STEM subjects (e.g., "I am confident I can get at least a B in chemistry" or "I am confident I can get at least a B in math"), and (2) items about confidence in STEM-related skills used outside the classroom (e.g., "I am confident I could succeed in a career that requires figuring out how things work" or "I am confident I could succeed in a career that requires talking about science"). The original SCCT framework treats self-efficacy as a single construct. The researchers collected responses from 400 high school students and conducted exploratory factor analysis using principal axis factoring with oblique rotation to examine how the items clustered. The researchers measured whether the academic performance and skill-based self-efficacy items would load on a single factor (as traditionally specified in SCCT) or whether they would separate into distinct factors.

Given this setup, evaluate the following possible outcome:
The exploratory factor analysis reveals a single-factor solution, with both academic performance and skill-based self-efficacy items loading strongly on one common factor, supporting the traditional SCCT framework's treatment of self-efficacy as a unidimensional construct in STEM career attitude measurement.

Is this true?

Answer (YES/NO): NO